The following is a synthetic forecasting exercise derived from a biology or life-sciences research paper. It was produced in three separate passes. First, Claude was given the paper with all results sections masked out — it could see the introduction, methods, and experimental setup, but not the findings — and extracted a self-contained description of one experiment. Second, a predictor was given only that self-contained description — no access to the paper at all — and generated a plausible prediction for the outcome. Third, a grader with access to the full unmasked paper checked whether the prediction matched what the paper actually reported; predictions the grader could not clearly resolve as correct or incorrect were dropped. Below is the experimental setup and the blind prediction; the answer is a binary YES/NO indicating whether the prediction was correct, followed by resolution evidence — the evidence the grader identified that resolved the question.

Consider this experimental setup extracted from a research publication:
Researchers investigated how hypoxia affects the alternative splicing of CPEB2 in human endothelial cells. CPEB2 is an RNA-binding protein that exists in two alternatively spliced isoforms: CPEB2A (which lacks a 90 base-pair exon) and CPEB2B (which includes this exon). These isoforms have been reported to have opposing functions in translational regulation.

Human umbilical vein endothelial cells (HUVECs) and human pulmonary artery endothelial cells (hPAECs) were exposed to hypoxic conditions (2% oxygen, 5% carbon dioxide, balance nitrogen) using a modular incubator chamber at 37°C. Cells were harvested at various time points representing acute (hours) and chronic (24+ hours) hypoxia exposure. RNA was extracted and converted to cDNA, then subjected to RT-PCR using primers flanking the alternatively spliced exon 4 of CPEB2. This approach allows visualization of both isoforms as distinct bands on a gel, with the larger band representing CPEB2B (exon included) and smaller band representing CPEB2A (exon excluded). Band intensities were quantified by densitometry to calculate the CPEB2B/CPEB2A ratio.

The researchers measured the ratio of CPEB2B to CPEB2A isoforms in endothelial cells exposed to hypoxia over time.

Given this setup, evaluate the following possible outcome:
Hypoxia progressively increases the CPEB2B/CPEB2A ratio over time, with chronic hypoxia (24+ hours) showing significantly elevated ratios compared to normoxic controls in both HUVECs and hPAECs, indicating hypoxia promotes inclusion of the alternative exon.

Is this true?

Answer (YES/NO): YES